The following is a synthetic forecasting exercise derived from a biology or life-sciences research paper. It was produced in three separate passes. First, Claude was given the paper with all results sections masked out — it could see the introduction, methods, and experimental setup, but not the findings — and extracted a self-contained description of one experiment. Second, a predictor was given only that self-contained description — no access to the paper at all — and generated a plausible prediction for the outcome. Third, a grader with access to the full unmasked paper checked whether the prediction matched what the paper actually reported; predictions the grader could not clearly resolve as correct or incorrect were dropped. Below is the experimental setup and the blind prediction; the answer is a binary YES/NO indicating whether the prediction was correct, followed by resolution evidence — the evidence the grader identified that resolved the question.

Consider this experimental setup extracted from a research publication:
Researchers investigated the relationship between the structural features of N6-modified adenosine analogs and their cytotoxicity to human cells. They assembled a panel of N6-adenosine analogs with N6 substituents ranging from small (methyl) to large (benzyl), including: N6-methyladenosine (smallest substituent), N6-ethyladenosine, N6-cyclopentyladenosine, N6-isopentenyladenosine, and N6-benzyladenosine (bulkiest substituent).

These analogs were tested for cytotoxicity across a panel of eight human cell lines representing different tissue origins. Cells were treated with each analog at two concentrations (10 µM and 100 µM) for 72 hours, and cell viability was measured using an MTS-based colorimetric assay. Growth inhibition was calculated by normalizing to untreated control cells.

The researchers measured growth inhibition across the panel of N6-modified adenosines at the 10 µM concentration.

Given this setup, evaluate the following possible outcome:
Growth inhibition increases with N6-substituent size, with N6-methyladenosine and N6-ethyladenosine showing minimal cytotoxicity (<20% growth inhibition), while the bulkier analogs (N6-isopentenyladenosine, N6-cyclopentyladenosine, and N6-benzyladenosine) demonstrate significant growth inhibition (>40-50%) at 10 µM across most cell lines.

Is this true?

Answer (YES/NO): NO